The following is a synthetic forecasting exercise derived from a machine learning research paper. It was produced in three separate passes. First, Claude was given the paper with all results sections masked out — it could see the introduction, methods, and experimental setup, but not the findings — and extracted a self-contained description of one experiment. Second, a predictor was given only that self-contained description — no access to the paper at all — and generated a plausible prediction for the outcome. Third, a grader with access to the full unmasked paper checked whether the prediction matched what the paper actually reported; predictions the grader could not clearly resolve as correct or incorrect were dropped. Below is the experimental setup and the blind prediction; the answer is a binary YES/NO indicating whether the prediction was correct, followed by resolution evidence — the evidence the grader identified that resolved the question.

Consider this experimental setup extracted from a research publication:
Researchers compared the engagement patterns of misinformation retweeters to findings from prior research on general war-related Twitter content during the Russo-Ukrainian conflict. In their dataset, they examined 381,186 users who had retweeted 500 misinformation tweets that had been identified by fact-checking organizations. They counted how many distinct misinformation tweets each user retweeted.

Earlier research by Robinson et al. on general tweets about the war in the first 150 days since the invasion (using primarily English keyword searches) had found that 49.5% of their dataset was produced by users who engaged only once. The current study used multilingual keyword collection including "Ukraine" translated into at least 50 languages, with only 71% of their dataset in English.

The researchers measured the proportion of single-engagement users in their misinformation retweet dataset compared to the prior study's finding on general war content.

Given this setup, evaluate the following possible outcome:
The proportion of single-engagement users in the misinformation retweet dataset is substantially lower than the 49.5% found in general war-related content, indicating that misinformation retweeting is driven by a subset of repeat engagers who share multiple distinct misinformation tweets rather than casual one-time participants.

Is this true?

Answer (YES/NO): NO